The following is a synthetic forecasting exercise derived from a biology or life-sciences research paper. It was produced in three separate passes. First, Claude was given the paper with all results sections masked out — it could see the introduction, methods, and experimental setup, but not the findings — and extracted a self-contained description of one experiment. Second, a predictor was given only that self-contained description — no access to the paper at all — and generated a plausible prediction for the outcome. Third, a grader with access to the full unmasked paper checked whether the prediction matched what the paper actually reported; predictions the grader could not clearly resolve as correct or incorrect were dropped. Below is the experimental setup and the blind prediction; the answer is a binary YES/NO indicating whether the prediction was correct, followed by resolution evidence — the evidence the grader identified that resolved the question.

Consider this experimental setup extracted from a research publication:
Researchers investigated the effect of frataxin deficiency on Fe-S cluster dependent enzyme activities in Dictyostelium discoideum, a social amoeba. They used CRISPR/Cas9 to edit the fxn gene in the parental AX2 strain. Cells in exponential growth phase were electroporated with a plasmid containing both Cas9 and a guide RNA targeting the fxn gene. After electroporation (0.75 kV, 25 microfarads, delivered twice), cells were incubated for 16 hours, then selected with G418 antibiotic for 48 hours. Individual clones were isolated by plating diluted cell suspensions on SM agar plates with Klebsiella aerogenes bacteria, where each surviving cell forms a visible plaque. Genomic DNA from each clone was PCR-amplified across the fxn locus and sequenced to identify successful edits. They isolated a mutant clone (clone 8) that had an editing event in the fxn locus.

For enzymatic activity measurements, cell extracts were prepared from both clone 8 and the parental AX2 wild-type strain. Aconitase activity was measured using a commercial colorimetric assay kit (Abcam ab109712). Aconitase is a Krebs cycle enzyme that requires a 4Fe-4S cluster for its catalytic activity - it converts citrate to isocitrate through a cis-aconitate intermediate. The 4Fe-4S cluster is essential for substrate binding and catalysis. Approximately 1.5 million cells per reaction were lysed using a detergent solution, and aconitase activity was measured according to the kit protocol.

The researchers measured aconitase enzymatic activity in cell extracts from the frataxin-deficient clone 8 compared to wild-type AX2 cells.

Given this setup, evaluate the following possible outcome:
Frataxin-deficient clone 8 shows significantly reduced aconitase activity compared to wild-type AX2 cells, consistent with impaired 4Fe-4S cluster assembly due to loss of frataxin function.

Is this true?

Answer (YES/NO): YES